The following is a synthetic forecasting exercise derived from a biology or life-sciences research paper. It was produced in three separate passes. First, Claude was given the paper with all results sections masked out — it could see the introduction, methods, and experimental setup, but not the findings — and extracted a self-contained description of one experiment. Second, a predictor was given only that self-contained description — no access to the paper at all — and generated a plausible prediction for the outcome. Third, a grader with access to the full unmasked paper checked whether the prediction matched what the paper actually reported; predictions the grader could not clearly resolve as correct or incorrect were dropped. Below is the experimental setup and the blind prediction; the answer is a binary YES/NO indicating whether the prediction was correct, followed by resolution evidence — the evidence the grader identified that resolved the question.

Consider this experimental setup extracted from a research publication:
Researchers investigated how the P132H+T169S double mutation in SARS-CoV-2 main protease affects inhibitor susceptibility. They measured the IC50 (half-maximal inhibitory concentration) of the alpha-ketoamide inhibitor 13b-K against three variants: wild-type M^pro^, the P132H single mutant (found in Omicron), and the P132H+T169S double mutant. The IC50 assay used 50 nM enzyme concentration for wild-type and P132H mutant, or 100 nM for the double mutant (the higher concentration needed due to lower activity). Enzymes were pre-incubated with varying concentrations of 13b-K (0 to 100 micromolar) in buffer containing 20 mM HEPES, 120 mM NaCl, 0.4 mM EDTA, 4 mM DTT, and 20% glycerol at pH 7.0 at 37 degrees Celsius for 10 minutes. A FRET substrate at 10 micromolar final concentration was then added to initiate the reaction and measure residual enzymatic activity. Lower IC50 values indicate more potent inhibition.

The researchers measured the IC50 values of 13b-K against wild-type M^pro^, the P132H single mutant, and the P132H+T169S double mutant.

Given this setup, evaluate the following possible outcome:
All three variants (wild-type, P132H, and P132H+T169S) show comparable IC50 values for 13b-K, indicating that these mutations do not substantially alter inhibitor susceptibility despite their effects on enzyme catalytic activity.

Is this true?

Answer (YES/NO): YES